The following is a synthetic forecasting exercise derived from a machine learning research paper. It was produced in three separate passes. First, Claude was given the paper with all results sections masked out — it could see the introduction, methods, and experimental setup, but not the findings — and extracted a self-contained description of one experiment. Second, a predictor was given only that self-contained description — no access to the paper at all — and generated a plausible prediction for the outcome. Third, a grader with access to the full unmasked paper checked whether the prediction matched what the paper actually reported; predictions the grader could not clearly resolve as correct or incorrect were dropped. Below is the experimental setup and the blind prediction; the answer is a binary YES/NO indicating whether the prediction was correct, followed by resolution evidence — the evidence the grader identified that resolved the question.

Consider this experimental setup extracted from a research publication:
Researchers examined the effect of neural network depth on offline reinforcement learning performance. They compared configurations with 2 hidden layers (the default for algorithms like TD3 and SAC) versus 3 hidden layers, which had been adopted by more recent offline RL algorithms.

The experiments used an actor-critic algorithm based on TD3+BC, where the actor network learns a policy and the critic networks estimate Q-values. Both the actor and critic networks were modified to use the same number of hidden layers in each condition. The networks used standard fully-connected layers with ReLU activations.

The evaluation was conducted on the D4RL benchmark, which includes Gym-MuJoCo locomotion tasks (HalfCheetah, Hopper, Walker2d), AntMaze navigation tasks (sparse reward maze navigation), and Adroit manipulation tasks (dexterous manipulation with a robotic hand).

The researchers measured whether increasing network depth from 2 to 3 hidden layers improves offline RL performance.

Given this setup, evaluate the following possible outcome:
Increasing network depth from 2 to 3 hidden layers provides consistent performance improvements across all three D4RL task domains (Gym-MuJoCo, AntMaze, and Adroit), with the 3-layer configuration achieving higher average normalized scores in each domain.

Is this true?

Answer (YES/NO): NO